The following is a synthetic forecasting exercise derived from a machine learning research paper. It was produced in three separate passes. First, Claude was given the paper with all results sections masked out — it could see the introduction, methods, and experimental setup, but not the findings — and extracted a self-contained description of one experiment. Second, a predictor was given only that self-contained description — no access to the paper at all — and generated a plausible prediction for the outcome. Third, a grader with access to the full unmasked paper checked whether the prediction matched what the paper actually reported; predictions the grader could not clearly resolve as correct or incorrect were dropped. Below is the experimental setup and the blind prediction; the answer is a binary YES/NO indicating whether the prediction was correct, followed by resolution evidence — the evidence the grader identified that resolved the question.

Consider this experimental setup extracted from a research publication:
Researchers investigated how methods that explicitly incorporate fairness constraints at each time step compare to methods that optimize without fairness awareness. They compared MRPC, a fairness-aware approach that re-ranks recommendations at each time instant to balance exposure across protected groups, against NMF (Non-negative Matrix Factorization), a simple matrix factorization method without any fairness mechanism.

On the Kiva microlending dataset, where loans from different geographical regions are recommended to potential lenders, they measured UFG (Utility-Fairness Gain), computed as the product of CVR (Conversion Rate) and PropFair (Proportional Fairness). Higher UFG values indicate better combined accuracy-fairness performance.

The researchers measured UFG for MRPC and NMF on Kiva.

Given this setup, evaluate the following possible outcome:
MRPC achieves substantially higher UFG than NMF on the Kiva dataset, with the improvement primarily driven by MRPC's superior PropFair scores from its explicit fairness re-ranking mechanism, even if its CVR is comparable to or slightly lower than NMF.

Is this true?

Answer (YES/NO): NO